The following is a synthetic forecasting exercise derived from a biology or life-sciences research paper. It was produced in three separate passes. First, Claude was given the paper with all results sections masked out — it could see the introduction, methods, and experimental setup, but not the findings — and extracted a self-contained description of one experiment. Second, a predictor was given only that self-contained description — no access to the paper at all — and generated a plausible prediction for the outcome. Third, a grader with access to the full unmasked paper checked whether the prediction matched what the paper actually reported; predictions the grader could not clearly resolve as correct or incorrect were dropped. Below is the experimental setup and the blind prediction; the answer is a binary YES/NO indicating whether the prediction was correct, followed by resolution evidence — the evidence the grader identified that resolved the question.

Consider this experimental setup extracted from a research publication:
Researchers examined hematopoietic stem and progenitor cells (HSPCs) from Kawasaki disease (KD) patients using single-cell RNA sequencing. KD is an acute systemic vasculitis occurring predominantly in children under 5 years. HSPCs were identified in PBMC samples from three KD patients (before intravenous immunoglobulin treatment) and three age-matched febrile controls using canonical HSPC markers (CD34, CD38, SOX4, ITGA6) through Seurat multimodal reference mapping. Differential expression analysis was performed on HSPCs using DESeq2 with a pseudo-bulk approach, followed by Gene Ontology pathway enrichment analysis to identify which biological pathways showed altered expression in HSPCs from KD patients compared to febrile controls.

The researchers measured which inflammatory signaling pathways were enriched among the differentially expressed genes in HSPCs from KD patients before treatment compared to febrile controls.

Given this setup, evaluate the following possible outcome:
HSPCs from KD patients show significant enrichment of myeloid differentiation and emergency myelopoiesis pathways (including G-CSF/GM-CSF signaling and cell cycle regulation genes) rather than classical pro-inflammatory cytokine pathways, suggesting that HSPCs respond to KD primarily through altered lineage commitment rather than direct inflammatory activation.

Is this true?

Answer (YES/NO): NO